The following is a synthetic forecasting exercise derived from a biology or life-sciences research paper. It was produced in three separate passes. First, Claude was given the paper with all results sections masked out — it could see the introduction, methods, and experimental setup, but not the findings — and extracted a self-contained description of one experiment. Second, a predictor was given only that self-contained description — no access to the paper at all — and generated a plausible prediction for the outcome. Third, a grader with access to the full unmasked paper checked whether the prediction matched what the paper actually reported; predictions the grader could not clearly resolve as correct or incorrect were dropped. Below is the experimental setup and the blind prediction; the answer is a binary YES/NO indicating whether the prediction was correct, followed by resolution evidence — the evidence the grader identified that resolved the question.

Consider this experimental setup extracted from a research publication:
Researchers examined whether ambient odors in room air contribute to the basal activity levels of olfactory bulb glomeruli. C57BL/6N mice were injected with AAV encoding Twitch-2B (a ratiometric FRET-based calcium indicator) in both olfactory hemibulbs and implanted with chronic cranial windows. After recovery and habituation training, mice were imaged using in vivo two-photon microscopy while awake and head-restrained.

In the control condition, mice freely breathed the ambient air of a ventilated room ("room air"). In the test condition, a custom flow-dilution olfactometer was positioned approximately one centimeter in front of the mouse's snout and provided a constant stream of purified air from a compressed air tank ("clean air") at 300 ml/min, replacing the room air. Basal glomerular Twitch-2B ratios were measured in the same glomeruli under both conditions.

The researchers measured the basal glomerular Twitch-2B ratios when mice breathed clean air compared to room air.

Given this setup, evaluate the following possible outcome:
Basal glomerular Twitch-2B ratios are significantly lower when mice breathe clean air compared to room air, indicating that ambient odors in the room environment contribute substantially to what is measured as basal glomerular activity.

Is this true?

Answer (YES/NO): NO